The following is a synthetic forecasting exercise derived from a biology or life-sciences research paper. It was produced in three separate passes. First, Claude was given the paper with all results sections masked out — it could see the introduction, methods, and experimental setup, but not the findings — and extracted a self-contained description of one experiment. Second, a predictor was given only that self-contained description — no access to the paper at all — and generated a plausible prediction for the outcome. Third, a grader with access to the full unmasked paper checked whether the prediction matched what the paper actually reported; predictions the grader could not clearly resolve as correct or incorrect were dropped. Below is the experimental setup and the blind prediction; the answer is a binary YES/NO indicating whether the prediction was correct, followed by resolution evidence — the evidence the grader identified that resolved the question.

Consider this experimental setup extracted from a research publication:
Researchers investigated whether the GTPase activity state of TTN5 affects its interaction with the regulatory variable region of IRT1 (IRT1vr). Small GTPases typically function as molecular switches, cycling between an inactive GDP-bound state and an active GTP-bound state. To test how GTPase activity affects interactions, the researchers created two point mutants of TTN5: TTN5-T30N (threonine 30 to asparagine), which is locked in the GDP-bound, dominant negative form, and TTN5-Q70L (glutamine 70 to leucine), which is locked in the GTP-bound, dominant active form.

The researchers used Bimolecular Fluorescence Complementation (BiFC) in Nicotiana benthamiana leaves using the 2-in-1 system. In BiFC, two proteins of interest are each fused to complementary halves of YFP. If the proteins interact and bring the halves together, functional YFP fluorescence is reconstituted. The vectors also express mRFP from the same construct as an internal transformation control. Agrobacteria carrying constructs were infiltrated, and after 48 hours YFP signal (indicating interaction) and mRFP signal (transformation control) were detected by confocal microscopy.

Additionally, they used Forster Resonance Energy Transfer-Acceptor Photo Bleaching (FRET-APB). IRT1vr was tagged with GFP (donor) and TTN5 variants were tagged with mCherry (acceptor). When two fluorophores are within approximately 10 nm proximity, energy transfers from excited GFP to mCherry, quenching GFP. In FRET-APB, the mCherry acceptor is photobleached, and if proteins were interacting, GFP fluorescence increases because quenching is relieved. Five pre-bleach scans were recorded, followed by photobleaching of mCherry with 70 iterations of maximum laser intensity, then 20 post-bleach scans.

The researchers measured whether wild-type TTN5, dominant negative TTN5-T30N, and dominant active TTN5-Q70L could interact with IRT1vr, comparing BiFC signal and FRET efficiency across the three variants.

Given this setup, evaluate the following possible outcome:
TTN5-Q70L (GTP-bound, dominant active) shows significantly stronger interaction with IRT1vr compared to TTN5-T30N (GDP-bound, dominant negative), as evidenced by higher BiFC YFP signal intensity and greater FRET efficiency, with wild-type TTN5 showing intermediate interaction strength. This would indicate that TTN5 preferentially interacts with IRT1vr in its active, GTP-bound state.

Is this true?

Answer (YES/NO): NO